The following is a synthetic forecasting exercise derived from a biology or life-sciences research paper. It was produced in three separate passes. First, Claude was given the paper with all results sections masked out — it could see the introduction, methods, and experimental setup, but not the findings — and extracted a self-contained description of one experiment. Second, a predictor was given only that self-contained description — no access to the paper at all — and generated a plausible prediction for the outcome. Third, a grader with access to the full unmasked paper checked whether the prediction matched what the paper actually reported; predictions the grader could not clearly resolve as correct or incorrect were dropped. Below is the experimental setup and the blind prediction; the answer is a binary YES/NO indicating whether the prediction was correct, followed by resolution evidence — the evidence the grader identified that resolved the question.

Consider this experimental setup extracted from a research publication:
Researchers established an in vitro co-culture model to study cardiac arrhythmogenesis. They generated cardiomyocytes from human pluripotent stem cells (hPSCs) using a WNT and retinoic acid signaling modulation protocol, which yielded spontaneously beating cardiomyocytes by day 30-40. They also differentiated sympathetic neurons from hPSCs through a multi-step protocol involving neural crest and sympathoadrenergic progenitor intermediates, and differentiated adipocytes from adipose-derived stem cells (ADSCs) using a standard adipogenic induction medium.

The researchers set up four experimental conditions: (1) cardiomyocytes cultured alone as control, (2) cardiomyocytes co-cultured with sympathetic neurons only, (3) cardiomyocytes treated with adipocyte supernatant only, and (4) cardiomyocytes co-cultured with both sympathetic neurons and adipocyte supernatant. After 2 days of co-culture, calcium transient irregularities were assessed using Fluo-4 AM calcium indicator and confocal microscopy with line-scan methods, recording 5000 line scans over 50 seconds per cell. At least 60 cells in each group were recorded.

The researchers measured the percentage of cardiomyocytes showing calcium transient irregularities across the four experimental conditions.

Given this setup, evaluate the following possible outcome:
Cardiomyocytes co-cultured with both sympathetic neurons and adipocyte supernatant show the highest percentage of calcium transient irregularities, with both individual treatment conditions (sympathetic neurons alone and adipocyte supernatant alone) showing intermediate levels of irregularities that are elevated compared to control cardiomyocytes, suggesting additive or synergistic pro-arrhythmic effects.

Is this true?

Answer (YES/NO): NO